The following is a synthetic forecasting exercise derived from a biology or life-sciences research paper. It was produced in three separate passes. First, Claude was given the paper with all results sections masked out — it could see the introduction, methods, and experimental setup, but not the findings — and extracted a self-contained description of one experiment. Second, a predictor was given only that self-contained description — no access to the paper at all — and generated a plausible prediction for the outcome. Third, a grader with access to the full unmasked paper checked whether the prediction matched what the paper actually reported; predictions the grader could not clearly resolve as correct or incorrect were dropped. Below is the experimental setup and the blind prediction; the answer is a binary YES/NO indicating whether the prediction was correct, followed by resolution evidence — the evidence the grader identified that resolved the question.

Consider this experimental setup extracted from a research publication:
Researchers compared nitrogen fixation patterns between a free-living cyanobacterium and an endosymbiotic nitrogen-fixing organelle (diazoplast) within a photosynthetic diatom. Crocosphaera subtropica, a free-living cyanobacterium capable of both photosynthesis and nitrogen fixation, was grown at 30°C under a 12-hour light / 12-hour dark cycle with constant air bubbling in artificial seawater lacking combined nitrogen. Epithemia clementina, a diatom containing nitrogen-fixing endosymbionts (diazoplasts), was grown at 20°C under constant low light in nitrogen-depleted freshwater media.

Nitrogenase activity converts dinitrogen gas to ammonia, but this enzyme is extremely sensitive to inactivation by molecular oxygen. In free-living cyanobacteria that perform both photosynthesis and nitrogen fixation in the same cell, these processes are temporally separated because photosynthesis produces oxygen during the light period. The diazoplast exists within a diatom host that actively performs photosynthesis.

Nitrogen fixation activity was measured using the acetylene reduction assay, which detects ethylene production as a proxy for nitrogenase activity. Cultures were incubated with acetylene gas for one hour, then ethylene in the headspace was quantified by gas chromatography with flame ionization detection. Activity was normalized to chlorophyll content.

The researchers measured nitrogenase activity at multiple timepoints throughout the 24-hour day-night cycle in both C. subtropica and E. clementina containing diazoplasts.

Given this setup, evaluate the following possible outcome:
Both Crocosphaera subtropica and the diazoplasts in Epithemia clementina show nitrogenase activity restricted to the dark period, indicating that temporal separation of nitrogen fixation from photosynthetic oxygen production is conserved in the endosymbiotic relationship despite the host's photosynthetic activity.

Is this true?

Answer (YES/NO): NO